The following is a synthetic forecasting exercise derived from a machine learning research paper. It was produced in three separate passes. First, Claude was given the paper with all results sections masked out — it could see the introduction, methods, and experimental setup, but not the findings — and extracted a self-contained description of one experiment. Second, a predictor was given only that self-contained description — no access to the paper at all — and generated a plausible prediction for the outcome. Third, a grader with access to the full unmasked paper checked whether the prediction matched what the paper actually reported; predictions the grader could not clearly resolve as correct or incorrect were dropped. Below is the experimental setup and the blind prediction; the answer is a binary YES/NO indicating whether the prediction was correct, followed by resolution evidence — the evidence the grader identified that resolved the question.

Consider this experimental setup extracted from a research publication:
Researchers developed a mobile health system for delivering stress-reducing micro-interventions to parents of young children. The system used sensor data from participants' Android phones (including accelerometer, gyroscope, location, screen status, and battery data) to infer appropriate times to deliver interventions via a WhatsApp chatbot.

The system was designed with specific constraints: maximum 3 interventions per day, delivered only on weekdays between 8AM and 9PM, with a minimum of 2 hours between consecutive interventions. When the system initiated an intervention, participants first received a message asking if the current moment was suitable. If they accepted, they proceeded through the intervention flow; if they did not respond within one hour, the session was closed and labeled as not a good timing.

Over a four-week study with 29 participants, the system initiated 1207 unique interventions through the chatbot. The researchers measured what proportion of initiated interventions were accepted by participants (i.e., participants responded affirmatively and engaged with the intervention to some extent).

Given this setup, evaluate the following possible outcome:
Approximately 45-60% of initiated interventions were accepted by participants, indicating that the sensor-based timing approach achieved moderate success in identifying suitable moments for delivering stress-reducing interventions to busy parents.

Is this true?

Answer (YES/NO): YES